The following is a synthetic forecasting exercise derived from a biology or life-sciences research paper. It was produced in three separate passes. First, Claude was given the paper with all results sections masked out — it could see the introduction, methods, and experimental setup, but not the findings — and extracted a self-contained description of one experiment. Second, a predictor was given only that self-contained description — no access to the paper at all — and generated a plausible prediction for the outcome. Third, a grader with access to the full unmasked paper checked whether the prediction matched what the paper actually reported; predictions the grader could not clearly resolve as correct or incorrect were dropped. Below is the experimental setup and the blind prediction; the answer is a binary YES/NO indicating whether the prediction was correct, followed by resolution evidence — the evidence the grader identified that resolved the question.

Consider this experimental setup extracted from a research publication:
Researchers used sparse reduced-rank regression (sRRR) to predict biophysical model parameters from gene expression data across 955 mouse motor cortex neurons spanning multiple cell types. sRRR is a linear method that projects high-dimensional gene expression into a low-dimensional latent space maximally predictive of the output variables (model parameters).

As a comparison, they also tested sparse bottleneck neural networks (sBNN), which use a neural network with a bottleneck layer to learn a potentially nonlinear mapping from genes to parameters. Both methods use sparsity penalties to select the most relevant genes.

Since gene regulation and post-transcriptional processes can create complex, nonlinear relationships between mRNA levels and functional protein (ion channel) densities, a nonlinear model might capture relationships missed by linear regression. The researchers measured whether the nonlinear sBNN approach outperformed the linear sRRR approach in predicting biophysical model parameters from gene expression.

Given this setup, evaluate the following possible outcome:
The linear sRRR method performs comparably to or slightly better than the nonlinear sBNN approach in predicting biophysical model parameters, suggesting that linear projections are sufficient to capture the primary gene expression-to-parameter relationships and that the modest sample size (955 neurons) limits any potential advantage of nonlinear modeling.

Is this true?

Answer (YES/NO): YES